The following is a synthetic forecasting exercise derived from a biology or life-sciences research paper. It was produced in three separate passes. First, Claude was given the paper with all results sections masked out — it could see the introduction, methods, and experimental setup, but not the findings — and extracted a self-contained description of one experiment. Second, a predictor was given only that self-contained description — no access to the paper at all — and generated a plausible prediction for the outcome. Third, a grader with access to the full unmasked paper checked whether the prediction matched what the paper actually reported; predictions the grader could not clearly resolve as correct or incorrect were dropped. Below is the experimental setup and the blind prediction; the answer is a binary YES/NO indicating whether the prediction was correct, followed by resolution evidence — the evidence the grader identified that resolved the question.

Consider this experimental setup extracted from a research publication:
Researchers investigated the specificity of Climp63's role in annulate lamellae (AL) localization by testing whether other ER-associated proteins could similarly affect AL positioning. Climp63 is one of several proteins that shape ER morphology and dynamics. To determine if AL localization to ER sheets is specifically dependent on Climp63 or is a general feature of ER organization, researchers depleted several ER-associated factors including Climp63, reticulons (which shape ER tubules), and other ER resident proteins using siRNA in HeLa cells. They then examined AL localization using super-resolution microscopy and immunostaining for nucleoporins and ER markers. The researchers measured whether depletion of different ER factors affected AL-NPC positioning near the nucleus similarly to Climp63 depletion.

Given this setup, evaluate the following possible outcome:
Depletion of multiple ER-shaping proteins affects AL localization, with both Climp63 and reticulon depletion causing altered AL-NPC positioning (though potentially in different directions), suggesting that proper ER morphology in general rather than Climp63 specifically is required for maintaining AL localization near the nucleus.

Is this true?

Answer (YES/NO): NO